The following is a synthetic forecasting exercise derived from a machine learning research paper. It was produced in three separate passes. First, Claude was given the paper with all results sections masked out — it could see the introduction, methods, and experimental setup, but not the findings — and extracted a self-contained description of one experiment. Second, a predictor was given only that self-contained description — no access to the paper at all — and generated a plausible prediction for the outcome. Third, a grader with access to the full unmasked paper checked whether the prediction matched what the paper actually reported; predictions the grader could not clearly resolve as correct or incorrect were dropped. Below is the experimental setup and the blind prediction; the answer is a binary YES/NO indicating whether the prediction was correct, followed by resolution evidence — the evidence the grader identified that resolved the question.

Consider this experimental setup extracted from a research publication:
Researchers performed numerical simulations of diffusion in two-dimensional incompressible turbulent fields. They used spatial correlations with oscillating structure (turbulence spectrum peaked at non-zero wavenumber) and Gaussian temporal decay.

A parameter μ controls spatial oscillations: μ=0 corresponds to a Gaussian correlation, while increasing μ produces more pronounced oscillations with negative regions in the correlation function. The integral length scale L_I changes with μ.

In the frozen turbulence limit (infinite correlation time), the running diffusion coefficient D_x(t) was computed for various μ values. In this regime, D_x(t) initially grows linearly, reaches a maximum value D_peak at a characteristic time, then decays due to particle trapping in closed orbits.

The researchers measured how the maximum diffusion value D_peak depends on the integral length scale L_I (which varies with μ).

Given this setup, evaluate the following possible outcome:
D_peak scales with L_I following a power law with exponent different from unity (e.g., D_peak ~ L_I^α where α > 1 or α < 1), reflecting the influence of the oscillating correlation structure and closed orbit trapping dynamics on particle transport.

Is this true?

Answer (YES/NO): NO